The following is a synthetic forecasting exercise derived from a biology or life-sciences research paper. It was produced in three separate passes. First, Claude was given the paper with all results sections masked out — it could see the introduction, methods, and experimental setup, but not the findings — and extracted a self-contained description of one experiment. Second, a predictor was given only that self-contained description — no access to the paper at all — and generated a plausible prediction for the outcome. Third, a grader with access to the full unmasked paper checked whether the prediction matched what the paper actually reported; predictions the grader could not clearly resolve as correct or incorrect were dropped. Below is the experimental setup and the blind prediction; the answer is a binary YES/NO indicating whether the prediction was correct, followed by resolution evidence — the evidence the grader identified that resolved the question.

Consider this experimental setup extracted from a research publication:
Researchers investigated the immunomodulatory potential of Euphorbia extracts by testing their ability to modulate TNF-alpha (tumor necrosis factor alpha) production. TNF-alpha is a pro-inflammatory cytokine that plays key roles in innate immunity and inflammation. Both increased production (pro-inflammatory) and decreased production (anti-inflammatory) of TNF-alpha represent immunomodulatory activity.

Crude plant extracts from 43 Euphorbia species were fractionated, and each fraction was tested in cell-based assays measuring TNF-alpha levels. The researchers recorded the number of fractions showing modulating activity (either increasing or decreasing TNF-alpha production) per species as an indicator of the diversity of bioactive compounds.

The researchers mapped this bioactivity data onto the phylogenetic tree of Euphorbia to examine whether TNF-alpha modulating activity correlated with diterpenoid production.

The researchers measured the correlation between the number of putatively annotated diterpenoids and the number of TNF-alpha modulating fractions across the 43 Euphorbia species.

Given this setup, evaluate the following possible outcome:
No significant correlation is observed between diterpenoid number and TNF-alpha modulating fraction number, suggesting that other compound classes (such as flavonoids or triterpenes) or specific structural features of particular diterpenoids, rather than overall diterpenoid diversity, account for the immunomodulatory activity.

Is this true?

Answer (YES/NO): NO